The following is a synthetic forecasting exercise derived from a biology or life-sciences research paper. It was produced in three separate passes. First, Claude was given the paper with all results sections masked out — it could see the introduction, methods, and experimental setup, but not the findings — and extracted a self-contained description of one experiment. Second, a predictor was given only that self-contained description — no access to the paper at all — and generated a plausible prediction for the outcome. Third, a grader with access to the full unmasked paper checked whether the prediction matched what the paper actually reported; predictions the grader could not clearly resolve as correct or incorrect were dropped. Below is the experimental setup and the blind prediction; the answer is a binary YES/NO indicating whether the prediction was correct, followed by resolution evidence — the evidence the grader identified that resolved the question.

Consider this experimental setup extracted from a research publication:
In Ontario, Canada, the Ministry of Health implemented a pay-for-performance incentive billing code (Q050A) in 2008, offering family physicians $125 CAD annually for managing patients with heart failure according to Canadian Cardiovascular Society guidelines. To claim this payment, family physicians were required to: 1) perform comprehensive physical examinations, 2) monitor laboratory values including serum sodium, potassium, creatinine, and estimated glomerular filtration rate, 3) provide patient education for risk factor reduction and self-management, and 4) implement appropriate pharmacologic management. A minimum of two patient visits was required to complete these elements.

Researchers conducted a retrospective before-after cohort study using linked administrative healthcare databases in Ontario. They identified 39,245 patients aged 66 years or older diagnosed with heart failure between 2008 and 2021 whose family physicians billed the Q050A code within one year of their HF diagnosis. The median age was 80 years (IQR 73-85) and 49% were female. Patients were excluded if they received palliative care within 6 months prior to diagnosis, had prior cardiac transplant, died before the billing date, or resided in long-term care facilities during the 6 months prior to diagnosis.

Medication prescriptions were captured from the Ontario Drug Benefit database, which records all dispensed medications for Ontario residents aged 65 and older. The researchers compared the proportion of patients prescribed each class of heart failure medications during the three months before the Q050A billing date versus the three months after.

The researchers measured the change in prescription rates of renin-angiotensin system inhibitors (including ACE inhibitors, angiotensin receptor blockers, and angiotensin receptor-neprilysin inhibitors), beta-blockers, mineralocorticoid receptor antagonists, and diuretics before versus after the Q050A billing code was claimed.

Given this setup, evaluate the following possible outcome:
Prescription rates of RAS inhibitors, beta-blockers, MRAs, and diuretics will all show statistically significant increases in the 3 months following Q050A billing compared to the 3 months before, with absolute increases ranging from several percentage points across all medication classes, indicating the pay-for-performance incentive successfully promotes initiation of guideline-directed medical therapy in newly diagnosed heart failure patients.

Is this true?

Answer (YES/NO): NO